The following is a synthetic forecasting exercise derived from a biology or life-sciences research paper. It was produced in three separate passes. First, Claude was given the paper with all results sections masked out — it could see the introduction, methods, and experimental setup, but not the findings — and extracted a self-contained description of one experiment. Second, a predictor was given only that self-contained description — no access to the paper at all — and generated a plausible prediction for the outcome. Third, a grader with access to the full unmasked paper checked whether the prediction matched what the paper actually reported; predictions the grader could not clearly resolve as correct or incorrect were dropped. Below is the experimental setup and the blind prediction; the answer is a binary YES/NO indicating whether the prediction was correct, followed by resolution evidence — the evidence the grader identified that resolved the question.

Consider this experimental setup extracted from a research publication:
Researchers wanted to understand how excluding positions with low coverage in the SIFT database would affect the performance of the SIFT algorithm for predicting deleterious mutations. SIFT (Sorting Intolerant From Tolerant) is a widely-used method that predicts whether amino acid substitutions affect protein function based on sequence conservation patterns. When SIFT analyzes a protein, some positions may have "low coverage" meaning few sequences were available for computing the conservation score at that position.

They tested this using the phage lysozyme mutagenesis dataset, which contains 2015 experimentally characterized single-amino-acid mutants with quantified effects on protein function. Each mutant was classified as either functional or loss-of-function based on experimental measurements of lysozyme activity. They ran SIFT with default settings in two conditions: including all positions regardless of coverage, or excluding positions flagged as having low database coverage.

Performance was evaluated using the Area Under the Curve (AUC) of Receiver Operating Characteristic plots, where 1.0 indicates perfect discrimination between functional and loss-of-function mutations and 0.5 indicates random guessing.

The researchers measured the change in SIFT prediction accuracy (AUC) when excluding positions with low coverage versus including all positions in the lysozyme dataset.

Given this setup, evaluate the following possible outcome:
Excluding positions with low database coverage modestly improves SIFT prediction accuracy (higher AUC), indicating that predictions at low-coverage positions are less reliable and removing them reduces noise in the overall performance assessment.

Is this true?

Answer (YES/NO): NO